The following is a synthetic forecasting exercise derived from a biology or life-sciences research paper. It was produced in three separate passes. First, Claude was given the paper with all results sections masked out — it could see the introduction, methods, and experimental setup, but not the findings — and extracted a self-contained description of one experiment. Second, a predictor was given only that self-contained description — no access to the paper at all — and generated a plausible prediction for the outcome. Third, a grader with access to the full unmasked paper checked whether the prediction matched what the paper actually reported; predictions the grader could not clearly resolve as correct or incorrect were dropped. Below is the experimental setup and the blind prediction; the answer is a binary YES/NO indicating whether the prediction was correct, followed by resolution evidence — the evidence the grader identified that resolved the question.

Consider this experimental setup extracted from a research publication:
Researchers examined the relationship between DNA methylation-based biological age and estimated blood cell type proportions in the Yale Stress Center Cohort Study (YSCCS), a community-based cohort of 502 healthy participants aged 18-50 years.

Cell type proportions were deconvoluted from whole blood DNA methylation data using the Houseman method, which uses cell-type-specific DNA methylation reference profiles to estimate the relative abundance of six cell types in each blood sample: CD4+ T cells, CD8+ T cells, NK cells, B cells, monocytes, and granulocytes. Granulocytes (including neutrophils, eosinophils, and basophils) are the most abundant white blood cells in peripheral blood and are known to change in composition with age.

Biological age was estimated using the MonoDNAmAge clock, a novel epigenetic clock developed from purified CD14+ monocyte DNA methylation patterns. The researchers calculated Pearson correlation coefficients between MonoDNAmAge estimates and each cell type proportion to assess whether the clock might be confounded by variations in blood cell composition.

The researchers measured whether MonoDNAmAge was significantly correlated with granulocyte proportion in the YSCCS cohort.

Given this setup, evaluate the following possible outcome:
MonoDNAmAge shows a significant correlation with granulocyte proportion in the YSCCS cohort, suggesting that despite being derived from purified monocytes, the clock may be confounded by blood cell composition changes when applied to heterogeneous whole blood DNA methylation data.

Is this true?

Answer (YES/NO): YES